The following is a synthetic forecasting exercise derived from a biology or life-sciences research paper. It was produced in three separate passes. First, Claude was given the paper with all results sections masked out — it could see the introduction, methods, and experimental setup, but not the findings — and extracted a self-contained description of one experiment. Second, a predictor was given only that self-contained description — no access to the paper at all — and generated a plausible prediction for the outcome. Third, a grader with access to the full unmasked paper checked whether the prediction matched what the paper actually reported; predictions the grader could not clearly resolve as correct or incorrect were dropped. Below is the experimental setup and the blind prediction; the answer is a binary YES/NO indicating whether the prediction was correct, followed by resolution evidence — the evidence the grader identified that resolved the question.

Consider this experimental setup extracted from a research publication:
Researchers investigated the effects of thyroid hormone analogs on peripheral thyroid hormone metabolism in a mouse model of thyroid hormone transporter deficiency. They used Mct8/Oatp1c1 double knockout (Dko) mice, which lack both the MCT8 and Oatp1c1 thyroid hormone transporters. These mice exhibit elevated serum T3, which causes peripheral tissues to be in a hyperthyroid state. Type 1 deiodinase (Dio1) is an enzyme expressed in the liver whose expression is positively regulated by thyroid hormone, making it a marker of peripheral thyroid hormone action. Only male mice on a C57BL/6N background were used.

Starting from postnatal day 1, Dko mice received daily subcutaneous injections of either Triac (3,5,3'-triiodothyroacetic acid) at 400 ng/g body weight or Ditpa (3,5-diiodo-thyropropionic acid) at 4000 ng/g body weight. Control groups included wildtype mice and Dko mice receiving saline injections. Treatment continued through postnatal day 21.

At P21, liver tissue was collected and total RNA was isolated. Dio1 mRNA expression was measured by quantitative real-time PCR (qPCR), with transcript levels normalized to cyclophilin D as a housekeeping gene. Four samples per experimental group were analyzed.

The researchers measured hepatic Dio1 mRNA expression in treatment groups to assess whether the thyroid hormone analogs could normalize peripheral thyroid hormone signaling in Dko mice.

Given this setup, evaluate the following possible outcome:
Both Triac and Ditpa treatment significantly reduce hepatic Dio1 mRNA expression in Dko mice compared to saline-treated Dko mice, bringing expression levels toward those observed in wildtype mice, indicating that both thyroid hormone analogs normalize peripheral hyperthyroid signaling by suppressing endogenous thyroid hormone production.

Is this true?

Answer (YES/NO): NO